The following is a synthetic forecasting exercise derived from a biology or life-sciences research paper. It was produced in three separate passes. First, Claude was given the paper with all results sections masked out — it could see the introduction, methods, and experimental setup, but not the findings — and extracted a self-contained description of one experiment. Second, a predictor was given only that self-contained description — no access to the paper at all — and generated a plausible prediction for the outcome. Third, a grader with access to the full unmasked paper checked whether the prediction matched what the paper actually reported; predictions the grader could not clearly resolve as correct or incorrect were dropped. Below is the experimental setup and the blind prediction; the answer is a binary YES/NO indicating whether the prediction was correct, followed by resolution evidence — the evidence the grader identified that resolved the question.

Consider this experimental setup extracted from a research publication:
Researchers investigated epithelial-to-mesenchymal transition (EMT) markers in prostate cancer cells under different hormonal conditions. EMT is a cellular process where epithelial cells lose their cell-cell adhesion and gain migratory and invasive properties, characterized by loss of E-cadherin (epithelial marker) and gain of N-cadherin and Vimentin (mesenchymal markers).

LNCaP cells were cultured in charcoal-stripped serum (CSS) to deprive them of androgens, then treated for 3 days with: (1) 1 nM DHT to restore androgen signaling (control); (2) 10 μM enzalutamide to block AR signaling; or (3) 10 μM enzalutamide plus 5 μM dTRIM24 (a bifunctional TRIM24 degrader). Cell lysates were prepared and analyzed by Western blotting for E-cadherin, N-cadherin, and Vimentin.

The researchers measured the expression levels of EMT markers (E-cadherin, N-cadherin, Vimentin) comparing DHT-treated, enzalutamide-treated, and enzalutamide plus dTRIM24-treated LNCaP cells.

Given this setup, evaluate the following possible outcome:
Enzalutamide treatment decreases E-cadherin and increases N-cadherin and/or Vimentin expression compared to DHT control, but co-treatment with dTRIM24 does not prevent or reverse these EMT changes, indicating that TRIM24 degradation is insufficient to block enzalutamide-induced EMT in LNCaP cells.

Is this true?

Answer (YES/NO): NO